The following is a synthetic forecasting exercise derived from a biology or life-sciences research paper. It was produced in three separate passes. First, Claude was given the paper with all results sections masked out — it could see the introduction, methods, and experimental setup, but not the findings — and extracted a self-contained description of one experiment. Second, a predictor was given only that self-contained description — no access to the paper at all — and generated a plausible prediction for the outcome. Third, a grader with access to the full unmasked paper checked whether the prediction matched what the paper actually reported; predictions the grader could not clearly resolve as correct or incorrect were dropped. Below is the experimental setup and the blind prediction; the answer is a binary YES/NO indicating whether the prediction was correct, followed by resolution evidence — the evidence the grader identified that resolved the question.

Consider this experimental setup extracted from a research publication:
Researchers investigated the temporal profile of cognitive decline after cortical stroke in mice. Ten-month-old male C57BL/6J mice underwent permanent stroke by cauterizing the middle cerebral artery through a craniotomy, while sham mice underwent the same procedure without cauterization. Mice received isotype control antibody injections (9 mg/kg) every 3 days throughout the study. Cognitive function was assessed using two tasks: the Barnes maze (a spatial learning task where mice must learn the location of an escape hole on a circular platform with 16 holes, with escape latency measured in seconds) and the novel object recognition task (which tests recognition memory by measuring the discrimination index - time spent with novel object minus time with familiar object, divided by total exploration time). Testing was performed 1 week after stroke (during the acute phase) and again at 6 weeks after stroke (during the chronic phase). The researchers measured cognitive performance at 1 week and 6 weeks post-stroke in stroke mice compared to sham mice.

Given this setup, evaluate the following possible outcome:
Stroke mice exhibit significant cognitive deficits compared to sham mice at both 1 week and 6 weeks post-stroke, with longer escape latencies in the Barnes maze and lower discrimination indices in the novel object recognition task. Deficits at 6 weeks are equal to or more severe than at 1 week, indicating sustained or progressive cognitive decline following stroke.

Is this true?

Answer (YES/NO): NO